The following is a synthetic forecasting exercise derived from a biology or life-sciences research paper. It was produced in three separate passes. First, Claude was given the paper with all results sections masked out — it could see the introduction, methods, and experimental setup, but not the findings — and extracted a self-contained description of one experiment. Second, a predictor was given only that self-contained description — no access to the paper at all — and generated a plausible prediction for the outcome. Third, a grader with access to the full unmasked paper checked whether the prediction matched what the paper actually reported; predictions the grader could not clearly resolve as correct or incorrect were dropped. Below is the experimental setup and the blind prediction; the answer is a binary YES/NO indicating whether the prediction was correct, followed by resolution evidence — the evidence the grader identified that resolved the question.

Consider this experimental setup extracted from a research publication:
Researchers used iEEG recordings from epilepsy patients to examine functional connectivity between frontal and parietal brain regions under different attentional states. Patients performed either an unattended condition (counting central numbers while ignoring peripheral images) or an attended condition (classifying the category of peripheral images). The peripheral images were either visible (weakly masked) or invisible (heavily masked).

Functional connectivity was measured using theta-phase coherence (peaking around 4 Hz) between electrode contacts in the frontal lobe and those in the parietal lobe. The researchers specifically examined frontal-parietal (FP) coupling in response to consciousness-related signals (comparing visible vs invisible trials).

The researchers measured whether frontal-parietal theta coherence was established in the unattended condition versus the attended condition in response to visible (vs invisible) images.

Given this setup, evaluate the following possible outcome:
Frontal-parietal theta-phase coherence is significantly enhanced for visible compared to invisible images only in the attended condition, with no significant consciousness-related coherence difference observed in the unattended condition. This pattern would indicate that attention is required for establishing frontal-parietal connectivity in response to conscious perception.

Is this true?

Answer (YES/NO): YES